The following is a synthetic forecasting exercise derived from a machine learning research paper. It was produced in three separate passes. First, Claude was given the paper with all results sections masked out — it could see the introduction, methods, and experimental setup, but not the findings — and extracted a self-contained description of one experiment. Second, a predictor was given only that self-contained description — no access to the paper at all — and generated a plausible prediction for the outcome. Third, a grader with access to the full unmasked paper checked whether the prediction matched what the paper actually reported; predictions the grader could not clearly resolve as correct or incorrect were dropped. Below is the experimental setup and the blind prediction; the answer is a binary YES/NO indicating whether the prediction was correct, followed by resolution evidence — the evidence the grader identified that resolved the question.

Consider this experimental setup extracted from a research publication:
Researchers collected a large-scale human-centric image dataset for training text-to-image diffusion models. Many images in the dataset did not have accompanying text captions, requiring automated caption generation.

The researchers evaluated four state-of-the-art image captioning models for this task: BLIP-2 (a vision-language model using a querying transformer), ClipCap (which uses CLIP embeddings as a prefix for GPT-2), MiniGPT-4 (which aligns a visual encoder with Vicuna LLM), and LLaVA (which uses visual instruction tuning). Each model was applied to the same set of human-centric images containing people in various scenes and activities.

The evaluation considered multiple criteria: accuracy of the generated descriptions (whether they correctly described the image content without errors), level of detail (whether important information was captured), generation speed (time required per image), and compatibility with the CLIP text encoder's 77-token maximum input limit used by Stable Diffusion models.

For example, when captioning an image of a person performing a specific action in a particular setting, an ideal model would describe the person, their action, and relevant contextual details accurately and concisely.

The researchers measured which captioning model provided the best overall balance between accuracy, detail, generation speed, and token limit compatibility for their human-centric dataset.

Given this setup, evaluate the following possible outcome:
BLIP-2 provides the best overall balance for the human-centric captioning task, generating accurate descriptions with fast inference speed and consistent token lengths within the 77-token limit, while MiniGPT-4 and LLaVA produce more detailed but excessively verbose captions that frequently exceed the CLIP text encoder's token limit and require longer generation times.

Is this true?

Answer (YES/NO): NO